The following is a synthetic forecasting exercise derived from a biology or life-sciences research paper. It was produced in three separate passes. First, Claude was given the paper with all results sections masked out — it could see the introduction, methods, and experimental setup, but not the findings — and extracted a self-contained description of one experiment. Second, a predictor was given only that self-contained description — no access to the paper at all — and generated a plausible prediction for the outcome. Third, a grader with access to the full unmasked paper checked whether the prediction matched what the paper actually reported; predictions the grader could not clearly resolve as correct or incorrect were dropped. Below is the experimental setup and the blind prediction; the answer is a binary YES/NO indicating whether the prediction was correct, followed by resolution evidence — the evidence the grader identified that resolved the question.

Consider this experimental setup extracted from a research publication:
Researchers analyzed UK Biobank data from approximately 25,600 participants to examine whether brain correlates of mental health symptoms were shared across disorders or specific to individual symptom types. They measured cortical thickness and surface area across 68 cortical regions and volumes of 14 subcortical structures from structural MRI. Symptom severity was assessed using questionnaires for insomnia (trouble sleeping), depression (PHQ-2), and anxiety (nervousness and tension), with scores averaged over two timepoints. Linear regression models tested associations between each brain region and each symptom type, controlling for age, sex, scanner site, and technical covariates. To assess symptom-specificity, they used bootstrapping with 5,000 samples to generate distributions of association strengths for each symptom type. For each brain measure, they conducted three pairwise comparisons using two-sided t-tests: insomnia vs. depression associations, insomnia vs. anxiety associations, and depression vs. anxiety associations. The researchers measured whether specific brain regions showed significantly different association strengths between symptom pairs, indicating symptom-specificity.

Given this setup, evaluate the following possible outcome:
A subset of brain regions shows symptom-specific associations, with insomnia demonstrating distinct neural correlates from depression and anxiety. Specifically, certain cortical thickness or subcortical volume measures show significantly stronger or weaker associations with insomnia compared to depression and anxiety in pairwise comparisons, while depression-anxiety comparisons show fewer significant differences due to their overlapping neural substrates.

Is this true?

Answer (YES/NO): NO